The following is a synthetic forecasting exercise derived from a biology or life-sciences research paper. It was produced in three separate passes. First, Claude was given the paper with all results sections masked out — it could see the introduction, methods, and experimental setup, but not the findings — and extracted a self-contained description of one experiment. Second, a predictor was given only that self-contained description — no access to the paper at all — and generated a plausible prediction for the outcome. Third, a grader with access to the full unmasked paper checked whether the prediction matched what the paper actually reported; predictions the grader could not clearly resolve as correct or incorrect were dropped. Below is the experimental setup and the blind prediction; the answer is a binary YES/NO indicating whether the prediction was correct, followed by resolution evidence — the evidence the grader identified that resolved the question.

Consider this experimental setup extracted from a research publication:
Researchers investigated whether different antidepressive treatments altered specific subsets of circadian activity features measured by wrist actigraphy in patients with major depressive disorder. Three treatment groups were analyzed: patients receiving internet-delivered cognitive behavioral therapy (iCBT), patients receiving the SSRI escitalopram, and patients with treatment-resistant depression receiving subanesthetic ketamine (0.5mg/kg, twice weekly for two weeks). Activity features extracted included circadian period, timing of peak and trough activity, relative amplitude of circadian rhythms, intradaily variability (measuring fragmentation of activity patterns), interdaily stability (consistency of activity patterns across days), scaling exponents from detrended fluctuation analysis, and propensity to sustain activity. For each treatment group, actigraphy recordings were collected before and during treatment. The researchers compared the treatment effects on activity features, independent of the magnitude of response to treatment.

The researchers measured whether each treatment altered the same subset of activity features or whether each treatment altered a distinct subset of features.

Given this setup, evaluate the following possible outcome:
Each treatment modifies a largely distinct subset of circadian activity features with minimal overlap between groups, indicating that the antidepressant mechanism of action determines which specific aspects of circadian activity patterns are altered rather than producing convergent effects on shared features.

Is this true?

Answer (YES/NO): YES